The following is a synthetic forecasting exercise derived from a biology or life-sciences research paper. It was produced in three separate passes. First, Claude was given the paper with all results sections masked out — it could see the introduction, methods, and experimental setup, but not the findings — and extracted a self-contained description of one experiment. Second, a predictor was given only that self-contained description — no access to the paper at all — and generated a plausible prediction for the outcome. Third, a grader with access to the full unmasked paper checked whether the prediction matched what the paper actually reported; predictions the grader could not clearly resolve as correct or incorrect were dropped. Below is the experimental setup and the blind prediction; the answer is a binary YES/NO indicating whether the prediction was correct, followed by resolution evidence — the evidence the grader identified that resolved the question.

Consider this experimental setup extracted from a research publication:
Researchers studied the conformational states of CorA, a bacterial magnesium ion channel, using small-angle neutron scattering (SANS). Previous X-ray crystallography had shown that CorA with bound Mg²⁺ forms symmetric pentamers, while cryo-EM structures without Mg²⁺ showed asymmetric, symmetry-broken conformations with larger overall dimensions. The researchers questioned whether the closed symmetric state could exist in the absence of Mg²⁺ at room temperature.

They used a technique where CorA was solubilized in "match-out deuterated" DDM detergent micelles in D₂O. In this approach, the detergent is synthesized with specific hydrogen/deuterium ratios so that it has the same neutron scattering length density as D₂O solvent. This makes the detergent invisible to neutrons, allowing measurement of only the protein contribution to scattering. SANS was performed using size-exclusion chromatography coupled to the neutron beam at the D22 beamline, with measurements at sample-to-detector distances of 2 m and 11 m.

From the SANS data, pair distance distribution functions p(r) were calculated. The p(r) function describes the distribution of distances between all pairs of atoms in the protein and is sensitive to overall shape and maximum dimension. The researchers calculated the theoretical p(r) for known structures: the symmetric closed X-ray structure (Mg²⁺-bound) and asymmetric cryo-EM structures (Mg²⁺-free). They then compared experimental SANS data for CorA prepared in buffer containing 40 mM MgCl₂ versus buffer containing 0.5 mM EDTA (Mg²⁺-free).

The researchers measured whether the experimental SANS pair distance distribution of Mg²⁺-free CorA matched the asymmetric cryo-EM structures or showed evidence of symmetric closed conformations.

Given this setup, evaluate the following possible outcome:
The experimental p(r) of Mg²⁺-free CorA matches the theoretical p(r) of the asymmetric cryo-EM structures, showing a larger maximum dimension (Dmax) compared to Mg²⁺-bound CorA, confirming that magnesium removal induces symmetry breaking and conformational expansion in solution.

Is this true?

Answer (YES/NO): NO